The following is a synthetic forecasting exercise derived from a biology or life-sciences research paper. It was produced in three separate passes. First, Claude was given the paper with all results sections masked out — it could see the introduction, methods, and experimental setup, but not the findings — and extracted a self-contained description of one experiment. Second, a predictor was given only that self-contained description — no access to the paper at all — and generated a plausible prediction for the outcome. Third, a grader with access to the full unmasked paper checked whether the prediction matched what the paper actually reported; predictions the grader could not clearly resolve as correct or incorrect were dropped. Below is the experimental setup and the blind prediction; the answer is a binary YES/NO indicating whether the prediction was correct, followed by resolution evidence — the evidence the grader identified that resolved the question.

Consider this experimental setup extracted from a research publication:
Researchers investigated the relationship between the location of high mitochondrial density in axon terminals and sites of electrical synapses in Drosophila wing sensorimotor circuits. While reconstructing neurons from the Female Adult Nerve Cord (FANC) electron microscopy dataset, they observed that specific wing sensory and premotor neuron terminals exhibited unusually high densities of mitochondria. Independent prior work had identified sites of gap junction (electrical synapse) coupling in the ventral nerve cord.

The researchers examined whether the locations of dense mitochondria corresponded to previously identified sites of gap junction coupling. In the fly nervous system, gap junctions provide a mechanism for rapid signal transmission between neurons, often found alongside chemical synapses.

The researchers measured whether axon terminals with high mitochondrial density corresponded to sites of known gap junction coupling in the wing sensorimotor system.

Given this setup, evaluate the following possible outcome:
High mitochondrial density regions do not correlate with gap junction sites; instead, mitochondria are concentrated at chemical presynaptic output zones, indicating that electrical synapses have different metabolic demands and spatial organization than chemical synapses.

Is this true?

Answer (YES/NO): NO